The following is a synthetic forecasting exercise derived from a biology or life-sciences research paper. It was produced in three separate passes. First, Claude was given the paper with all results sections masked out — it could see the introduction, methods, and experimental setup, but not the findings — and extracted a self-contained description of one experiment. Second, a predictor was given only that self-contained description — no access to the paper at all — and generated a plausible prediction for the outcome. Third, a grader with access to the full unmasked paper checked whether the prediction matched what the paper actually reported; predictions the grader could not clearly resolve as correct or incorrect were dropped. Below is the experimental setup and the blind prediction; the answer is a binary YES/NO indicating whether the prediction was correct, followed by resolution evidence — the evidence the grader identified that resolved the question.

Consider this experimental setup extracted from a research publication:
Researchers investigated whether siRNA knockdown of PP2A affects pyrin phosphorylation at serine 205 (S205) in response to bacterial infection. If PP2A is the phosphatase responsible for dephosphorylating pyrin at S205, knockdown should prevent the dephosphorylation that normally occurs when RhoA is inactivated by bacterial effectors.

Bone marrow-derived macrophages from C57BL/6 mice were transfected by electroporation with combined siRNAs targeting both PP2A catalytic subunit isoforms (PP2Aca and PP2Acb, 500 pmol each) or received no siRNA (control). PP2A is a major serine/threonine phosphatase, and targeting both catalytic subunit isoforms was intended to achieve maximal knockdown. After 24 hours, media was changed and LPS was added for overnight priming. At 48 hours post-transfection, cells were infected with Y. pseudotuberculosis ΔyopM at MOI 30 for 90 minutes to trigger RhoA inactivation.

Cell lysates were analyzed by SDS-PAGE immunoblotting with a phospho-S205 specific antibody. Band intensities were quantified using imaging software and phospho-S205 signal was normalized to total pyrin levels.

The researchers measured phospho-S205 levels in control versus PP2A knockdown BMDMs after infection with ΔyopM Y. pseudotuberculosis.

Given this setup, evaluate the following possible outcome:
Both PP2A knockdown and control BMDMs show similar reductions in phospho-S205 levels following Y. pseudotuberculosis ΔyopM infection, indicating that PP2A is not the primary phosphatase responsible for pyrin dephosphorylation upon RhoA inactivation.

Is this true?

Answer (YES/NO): NO